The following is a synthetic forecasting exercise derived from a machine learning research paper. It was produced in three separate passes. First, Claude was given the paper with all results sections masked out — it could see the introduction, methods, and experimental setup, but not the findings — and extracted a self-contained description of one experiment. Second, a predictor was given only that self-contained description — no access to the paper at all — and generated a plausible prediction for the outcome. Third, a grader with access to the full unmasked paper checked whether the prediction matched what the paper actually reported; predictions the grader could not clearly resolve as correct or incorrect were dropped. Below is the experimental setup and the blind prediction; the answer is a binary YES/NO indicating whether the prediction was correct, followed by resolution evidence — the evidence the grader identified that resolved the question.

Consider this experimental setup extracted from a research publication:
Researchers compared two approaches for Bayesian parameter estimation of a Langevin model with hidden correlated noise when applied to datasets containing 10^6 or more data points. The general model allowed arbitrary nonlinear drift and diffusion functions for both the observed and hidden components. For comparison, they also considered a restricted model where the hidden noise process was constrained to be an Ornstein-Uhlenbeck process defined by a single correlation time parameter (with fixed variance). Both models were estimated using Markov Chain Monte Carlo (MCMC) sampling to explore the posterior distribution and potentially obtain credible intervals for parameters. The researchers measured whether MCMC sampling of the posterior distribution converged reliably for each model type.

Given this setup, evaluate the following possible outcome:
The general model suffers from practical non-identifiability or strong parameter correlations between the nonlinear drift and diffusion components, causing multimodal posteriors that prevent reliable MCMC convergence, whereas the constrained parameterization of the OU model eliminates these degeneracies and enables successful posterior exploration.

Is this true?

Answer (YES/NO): YES